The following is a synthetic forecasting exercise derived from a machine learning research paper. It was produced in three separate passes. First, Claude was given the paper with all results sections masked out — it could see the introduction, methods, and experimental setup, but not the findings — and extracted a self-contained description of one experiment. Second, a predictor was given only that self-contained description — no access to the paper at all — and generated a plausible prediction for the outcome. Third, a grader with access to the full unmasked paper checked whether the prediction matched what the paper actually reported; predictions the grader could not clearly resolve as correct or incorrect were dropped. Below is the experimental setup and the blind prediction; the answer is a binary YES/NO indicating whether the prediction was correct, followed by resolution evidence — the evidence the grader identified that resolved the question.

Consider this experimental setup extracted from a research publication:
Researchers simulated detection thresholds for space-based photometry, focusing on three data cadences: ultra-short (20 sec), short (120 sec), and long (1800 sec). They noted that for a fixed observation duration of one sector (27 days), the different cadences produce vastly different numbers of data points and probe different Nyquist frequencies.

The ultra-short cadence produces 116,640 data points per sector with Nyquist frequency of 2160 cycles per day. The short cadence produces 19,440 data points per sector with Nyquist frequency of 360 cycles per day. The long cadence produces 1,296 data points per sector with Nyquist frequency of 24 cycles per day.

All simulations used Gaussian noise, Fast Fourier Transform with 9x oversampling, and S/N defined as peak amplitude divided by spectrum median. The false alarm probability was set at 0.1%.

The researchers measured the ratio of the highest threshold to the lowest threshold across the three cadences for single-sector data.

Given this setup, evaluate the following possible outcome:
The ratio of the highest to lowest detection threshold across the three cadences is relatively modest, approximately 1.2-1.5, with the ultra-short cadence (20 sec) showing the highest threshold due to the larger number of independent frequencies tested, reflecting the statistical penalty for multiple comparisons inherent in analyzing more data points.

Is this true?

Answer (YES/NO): NO